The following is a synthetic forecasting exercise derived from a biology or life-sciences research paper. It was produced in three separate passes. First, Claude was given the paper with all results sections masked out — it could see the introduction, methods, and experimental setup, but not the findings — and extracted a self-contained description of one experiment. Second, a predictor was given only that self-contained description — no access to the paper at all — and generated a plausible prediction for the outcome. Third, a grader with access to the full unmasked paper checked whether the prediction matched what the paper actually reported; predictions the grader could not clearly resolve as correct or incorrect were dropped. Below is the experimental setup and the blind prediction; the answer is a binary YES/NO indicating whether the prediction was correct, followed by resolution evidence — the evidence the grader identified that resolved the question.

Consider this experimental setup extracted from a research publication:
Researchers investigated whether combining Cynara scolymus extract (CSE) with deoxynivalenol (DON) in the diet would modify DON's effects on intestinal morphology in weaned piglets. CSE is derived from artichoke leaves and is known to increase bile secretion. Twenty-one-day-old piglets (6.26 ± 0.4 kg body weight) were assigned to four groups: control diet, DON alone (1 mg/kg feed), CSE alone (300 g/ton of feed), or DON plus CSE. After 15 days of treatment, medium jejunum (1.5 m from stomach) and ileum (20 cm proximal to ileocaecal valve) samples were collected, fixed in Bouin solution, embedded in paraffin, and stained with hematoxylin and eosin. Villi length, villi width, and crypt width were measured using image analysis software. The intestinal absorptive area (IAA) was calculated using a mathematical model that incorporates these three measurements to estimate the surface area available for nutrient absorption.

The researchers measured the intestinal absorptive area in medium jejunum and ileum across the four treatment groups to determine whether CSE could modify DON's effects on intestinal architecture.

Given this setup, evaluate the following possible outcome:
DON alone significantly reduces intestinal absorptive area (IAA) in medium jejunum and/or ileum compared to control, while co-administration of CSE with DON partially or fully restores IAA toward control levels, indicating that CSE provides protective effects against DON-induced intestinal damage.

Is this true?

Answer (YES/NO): NO